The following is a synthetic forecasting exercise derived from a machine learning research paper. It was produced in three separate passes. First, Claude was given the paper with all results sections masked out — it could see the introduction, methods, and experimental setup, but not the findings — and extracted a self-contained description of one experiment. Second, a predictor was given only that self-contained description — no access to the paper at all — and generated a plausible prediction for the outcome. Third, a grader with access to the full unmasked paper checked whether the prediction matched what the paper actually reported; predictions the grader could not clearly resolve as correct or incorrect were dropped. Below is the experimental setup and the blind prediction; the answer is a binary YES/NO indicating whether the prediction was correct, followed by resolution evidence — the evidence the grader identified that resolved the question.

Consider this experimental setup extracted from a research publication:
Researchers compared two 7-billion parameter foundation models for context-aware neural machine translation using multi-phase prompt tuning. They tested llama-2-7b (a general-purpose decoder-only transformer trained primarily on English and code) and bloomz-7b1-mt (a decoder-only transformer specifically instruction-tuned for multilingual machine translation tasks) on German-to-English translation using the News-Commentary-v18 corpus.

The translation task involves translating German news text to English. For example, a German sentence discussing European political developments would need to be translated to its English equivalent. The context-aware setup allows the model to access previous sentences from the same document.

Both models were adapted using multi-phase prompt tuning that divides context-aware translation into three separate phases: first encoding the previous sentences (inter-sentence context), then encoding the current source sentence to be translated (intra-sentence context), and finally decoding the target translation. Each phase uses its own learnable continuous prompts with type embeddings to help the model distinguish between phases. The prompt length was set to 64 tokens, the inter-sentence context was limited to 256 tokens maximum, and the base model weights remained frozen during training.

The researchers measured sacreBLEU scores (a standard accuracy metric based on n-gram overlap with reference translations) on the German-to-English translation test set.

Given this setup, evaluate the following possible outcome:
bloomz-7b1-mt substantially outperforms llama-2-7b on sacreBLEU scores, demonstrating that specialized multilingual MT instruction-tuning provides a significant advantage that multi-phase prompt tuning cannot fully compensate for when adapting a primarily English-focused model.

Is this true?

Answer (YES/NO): NO